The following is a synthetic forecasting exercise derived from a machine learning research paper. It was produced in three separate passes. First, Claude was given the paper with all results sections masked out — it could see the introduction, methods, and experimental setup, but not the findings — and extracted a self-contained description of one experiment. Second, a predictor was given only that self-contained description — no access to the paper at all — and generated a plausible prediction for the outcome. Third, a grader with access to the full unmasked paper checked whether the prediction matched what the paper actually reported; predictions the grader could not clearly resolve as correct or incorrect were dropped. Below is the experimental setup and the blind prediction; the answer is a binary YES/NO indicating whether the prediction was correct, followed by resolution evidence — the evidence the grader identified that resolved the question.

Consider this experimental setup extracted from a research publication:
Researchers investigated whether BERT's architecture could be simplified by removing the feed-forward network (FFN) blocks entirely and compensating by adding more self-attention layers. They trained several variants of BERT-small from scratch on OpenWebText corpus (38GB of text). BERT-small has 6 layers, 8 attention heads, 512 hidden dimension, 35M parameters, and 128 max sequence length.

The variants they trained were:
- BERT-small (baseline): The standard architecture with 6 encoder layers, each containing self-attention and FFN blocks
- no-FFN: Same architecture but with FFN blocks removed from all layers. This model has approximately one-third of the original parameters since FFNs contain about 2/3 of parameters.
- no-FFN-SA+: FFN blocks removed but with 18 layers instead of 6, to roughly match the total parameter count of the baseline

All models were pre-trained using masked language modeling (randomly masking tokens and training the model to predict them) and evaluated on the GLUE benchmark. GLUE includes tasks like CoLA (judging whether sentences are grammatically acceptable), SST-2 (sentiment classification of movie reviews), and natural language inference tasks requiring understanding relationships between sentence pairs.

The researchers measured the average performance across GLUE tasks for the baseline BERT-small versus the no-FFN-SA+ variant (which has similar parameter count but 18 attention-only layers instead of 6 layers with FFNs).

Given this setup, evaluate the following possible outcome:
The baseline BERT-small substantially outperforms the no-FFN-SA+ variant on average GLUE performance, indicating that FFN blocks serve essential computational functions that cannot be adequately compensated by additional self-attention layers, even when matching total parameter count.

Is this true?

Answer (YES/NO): YES